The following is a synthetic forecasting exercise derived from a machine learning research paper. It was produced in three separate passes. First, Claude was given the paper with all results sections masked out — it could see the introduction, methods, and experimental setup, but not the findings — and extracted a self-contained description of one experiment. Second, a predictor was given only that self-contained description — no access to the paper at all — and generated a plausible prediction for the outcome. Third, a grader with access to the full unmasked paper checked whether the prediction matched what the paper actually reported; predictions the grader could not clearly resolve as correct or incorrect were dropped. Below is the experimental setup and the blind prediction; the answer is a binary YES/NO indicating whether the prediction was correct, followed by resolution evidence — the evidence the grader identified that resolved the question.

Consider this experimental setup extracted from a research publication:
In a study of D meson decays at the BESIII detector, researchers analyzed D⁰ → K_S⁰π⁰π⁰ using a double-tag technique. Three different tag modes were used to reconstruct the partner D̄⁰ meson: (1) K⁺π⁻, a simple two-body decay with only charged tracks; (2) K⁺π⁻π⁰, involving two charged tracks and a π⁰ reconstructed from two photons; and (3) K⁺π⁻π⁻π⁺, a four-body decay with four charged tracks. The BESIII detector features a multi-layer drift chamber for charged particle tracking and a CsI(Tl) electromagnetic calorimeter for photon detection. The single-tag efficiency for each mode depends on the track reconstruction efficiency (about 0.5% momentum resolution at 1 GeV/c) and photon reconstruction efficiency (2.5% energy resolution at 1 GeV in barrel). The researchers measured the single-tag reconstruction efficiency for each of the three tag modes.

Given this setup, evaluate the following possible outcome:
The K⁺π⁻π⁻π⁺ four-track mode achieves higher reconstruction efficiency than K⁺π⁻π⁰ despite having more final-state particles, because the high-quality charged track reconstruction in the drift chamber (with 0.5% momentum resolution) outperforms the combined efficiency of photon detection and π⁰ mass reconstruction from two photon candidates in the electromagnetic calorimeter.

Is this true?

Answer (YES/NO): YES